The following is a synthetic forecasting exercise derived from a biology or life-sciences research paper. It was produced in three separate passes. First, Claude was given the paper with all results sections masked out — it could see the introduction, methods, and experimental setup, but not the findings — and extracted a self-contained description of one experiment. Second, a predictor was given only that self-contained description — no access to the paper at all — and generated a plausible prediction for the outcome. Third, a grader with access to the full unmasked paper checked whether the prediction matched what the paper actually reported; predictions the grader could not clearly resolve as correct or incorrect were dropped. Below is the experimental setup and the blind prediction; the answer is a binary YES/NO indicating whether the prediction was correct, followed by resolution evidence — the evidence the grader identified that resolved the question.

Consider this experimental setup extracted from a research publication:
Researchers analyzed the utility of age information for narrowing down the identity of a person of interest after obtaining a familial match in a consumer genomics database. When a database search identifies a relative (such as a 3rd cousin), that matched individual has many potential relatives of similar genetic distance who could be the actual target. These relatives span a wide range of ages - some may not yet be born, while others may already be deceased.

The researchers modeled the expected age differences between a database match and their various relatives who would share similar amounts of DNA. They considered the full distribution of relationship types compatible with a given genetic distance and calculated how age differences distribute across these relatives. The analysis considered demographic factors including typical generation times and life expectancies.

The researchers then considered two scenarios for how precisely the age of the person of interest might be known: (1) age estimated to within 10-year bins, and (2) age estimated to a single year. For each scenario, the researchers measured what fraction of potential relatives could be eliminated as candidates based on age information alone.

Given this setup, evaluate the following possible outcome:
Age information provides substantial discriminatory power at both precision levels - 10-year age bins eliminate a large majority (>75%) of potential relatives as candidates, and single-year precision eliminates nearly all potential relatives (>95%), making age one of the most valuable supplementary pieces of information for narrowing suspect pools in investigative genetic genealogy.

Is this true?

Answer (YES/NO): YES